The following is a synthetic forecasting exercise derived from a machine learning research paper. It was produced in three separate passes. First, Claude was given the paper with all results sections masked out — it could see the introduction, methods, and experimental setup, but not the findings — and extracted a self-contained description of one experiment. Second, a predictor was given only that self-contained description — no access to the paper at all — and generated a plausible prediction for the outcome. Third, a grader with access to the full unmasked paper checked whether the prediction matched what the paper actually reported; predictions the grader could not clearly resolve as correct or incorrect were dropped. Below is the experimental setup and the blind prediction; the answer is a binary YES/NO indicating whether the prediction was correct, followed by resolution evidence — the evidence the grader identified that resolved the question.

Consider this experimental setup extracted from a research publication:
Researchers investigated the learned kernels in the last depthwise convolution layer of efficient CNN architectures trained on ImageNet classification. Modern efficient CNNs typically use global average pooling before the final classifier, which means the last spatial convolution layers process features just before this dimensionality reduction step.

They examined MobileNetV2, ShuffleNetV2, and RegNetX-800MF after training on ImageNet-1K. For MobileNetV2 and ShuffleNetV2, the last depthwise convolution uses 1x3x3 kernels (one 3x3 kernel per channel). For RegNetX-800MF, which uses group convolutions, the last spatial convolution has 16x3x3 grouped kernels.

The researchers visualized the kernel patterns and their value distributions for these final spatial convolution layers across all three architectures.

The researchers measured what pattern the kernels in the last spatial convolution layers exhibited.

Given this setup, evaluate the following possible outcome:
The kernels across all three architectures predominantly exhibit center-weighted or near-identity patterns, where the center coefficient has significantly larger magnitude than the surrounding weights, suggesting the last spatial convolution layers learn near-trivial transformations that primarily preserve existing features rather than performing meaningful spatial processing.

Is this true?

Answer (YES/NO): NO